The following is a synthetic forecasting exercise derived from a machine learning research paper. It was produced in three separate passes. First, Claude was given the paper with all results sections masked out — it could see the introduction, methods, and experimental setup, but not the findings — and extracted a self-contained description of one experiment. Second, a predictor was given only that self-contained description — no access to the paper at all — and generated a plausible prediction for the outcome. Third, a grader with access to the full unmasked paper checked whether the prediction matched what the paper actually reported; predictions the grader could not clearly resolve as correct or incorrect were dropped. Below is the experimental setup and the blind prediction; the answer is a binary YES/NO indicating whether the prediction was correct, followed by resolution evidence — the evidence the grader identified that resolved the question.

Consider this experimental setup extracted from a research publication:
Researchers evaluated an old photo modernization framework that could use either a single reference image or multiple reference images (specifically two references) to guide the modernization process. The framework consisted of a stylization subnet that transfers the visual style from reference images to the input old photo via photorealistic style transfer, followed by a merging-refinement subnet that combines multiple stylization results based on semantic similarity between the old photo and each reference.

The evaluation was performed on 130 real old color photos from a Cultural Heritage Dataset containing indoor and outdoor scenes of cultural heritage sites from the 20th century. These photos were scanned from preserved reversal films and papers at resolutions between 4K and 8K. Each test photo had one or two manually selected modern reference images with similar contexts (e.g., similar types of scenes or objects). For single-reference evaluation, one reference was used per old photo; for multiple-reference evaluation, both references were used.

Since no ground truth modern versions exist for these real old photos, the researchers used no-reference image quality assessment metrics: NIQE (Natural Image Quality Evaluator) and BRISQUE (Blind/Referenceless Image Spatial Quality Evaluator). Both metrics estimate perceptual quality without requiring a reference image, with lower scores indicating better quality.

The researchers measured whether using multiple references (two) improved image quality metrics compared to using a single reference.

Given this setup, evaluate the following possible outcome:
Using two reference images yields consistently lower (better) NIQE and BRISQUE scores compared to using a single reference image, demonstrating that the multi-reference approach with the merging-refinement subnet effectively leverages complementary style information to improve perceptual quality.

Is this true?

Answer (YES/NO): YES